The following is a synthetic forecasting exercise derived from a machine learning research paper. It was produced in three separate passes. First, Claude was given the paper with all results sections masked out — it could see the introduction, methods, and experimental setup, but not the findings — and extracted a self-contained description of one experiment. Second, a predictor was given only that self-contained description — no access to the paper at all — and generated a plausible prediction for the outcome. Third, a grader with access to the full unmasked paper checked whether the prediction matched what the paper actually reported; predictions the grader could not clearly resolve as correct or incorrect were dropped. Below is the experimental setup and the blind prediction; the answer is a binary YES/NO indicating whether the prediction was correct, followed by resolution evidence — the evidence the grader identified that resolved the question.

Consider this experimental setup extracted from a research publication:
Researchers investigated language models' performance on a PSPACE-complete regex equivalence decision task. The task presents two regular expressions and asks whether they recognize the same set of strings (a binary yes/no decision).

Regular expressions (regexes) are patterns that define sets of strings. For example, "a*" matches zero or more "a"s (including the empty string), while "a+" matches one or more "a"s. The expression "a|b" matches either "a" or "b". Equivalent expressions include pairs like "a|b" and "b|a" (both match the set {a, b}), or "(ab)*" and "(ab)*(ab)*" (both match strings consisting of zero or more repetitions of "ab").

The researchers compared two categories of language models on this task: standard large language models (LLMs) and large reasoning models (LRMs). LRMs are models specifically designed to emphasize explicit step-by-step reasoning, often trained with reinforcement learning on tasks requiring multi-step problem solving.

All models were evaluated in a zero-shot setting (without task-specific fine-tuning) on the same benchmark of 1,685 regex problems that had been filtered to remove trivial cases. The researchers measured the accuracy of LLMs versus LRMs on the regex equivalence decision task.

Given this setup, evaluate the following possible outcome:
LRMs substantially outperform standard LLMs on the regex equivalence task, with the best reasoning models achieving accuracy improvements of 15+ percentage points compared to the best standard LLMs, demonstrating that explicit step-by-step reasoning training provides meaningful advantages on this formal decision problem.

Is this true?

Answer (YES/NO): NO